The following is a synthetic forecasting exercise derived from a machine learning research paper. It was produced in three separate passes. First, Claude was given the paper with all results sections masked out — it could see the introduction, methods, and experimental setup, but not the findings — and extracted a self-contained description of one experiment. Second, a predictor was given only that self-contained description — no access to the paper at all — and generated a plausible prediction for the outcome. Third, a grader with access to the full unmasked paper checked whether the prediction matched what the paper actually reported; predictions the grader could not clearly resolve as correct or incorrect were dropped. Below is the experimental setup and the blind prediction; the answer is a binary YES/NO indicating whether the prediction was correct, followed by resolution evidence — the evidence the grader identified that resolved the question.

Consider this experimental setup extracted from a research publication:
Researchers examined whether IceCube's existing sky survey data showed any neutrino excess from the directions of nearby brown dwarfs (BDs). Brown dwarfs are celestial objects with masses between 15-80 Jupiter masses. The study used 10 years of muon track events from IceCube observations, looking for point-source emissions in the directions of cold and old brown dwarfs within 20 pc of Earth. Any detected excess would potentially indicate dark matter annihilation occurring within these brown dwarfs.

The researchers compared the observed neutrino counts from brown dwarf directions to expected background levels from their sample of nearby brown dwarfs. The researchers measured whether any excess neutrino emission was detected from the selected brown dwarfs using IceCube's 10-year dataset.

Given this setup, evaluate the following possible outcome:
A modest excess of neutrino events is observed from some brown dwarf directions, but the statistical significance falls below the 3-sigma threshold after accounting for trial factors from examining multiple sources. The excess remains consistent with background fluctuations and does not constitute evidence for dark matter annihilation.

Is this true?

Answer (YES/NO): NO